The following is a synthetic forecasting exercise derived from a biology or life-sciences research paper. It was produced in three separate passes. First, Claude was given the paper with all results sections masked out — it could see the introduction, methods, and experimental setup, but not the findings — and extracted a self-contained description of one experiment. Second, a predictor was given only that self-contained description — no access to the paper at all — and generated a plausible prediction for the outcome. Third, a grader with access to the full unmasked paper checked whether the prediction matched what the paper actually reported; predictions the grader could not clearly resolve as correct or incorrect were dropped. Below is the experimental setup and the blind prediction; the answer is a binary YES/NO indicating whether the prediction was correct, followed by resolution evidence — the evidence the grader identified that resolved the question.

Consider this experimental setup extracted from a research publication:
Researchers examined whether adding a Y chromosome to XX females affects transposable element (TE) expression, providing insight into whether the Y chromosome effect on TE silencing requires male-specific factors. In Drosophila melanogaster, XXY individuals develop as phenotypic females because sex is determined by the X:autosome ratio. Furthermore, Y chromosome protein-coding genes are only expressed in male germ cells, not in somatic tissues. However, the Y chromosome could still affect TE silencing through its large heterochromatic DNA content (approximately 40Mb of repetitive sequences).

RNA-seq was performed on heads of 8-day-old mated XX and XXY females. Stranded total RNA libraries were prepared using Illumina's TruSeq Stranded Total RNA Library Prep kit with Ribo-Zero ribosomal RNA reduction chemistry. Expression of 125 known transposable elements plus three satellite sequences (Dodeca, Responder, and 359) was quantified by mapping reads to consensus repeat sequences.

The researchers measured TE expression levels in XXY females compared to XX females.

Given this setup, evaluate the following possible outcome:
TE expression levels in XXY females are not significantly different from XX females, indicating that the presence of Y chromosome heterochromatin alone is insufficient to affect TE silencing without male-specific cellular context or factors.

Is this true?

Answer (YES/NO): NO